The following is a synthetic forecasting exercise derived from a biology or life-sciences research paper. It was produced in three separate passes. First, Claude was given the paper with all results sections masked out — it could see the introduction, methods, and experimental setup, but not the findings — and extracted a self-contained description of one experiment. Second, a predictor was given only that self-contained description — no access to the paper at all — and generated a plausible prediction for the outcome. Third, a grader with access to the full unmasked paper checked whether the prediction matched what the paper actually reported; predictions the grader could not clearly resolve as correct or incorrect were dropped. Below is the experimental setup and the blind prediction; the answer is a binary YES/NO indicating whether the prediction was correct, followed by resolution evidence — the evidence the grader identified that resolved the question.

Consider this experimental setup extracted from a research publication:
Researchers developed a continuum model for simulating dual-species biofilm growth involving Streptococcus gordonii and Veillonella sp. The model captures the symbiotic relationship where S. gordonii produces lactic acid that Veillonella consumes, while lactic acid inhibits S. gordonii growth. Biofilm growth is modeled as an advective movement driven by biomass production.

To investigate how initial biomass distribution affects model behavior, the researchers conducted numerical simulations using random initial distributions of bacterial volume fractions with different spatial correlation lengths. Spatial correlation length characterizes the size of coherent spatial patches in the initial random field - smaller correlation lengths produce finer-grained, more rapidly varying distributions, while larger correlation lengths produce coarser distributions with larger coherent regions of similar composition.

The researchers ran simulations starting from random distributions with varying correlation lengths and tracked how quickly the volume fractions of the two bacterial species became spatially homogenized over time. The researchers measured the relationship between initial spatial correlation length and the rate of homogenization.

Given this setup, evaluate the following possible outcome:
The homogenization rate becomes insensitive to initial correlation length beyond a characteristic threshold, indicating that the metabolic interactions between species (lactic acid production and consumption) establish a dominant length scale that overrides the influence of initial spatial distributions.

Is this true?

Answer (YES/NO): NO